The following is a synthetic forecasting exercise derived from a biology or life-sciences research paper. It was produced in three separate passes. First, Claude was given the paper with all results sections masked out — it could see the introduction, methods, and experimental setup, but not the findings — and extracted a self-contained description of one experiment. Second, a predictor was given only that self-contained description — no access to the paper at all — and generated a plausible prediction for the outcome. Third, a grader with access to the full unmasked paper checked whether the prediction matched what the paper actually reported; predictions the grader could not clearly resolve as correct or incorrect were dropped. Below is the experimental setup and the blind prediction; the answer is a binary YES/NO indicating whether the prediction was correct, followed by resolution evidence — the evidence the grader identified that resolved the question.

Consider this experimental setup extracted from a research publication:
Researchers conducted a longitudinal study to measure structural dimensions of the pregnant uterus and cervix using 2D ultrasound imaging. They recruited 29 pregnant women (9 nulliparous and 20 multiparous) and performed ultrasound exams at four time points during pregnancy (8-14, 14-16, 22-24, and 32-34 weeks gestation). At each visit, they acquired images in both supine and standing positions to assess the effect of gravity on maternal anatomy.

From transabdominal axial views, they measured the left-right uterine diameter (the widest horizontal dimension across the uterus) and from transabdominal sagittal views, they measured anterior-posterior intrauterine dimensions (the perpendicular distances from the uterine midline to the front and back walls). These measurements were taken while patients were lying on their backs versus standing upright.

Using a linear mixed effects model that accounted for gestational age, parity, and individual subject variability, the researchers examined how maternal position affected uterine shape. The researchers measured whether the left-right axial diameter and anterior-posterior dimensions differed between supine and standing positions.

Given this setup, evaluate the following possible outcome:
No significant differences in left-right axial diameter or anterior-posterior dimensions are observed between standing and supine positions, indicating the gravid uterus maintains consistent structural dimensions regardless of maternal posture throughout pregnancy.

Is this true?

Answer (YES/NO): NO